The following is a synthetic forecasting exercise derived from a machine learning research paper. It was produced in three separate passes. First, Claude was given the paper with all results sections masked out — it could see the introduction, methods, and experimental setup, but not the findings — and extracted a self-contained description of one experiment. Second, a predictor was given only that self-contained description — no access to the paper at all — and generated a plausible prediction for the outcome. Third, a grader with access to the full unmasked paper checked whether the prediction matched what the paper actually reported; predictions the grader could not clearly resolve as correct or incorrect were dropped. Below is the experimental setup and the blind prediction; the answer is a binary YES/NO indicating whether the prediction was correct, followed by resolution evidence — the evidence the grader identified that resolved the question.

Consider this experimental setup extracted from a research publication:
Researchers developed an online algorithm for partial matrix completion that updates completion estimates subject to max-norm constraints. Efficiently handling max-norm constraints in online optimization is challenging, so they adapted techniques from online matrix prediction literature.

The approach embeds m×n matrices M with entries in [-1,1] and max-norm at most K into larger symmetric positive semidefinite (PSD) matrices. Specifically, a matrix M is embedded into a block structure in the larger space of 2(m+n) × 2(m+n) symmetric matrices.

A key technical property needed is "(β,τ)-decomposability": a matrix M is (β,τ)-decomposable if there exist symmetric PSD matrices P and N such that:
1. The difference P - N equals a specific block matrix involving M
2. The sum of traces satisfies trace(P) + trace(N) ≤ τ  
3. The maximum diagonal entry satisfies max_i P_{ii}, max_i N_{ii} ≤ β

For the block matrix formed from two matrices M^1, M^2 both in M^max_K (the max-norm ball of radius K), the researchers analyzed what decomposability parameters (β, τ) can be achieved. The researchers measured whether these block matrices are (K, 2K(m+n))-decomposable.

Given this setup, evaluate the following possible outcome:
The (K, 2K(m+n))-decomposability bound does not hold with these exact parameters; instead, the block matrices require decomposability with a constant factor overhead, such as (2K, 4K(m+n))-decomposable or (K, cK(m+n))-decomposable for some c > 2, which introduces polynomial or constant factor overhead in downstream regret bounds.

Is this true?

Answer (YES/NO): NO